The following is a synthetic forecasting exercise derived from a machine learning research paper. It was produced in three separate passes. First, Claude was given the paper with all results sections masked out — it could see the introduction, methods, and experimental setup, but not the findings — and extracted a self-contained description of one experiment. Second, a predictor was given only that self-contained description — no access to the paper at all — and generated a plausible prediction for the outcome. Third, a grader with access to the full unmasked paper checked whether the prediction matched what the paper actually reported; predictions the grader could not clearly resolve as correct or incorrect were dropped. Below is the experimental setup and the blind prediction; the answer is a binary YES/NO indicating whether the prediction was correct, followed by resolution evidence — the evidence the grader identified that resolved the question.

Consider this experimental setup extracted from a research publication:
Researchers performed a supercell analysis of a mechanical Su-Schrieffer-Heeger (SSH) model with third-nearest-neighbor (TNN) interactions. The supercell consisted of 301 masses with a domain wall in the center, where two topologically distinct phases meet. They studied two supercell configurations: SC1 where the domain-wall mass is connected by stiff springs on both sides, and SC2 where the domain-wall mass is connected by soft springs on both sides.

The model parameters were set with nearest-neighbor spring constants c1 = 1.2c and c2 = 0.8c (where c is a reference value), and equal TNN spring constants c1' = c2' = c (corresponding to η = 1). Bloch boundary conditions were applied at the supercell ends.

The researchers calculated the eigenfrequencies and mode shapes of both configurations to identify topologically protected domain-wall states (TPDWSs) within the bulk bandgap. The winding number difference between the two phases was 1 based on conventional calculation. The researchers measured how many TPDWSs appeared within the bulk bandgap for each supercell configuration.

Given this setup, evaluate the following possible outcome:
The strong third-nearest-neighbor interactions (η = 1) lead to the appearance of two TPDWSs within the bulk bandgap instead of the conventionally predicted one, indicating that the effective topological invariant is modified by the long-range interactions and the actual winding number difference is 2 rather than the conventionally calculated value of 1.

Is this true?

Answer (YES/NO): NO